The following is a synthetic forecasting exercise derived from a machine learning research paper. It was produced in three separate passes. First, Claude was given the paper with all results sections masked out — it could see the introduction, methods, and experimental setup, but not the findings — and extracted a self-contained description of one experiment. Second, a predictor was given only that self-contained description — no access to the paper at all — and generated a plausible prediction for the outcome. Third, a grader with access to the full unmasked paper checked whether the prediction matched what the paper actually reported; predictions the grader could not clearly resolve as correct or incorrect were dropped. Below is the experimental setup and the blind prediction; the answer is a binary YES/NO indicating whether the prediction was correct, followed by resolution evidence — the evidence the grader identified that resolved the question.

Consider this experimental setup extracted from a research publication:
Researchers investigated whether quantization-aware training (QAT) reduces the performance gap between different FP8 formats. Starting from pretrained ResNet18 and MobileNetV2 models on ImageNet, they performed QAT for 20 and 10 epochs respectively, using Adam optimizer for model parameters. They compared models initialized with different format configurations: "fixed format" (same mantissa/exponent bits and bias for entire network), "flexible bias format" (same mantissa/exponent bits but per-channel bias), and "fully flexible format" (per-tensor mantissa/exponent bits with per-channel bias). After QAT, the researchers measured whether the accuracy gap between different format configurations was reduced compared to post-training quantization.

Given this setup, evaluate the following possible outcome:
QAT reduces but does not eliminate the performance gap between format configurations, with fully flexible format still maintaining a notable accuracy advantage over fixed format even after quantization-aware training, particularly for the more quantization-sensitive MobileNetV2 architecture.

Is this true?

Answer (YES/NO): NO